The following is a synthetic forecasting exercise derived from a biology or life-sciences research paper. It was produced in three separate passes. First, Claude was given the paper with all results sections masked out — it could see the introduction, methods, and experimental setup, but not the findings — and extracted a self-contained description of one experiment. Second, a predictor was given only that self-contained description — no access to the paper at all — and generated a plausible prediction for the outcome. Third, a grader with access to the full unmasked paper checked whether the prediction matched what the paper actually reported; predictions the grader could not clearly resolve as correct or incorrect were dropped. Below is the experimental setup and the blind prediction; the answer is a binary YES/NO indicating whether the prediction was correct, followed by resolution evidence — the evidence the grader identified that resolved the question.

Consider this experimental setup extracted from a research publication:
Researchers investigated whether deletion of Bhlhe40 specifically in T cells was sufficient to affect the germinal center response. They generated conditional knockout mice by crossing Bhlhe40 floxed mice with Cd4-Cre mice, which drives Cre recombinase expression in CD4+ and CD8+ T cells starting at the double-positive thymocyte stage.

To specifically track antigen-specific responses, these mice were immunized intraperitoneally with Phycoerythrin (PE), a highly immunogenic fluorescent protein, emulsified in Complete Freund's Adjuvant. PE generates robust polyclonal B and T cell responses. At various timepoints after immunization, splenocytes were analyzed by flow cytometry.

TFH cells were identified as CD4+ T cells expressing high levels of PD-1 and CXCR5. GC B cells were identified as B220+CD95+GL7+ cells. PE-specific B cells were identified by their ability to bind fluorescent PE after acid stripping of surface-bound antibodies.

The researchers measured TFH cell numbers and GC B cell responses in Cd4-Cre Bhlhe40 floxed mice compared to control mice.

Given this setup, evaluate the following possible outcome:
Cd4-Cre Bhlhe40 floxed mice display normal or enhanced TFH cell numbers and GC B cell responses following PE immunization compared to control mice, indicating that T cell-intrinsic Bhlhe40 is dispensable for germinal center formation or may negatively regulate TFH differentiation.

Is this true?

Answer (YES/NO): YES